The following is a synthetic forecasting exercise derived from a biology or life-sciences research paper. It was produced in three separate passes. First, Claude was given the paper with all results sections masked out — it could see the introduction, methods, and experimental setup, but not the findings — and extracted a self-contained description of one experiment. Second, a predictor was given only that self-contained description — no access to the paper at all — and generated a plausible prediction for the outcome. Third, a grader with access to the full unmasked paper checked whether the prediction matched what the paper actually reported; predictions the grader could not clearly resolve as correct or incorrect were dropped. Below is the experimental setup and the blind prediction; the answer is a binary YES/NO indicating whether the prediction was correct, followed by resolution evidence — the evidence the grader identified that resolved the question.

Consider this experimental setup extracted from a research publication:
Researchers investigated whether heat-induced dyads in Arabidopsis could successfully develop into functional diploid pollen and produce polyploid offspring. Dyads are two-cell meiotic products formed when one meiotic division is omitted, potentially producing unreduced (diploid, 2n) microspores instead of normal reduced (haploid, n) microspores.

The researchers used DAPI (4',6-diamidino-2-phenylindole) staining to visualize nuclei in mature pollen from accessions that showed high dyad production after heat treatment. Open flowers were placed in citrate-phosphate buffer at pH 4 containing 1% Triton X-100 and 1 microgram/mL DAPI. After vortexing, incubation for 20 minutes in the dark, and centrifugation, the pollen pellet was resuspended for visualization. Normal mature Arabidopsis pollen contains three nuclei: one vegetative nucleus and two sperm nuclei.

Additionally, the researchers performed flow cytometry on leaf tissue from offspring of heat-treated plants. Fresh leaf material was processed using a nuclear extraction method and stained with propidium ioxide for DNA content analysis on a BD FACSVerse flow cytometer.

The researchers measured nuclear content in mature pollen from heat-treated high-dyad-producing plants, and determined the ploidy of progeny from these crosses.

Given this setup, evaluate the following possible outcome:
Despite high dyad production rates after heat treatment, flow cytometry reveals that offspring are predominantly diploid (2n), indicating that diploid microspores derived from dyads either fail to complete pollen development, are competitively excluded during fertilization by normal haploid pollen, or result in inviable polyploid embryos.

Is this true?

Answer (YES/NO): NO